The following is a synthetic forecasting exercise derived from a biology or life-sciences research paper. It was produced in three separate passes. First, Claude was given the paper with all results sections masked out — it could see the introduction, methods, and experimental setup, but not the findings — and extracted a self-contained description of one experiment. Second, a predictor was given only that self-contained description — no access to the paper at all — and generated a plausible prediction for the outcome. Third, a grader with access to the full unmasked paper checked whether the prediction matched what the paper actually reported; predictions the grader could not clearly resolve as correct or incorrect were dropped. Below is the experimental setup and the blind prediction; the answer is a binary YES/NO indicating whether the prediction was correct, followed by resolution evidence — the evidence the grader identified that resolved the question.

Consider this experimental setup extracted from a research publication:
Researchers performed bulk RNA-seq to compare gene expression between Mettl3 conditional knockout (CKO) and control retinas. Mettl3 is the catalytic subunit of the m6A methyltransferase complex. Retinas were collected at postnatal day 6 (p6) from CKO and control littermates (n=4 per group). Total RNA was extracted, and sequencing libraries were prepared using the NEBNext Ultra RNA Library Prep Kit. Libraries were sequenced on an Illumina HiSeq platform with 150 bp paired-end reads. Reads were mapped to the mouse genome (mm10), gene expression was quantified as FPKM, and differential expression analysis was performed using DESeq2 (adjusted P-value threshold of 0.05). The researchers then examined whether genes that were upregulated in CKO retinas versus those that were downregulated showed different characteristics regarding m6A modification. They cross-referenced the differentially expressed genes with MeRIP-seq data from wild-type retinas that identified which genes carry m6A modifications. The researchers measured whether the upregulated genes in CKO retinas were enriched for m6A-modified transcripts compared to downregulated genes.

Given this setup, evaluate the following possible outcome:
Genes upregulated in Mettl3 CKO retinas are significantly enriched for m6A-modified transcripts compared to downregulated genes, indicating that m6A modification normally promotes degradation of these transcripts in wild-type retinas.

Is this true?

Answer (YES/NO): YES